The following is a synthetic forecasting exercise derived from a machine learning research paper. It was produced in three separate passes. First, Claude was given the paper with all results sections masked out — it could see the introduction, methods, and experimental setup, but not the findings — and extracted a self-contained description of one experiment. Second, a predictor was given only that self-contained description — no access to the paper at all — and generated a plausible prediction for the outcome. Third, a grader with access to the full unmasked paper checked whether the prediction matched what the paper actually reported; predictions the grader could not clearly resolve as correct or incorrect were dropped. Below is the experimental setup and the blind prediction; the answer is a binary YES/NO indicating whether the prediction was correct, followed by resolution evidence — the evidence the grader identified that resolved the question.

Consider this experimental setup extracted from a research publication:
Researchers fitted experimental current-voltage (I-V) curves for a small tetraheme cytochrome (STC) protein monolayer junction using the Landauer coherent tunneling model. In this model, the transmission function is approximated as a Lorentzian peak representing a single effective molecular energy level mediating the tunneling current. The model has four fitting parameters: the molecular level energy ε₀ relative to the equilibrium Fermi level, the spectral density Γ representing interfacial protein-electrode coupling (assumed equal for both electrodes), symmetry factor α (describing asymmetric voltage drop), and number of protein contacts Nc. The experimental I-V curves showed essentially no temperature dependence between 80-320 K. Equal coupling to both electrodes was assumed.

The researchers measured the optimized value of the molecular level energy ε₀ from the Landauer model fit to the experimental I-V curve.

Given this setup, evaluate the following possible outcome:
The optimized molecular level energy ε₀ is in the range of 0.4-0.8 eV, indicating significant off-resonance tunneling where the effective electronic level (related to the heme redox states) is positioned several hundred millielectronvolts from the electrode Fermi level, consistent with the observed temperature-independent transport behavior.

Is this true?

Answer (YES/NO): YES